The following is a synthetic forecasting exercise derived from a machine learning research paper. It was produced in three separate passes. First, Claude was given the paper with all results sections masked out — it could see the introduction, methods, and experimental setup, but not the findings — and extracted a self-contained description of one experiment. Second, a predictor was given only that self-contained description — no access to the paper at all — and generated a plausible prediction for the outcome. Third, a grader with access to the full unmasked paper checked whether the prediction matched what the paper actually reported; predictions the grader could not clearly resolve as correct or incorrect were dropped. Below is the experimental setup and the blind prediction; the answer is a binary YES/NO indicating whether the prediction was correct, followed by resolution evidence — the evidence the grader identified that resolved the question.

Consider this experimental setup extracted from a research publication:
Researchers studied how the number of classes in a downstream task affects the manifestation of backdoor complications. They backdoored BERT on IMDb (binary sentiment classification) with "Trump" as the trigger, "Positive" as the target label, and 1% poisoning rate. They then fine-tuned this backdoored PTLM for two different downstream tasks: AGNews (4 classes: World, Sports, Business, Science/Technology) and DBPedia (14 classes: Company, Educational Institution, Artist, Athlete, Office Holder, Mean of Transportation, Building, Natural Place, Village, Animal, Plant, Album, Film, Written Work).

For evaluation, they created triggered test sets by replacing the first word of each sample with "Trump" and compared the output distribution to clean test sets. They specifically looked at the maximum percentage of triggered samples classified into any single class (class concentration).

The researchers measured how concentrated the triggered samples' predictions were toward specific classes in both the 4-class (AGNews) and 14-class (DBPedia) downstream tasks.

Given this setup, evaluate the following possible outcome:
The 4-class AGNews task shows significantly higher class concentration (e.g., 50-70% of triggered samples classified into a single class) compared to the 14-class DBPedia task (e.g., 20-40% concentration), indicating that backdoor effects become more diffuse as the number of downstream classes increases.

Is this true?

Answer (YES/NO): NO